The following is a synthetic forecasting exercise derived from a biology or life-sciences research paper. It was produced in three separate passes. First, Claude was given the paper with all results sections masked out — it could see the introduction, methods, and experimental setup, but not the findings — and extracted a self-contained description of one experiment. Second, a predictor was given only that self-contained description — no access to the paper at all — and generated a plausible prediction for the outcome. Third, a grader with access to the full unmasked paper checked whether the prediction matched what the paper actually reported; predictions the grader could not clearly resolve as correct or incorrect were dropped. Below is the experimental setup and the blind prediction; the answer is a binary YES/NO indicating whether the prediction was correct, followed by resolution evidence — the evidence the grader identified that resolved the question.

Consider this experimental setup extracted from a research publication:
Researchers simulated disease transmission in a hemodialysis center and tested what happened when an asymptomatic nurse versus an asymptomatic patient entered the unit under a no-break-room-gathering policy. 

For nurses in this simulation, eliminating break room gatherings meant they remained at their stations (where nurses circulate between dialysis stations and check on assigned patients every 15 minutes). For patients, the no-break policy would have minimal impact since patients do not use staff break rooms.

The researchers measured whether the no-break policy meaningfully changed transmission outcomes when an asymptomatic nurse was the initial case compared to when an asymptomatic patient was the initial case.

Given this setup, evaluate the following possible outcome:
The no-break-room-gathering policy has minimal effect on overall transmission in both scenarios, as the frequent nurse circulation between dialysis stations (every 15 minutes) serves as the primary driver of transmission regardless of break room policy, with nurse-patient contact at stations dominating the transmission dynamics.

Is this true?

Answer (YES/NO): YES